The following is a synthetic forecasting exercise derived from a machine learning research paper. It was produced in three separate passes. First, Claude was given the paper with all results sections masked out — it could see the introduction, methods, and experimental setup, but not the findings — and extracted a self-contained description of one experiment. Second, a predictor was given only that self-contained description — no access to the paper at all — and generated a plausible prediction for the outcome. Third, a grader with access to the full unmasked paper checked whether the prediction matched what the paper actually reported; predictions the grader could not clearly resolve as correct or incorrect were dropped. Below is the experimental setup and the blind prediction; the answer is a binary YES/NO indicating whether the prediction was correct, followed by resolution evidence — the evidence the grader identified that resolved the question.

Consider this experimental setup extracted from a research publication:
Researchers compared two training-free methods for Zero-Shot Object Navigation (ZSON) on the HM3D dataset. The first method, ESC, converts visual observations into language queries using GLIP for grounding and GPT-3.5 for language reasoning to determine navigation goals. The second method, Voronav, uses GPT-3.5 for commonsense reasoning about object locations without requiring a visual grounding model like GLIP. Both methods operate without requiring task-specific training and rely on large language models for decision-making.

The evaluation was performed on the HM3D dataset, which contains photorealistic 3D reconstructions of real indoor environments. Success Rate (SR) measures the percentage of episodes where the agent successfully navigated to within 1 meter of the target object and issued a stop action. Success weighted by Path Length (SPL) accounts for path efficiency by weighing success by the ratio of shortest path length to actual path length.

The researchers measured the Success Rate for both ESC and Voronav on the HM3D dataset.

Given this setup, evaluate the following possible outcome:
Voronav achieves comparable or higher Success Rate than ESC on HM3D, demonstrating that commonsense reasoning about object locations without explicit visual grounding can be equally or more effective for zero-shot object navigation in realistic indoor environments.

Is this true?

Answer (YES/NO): YES